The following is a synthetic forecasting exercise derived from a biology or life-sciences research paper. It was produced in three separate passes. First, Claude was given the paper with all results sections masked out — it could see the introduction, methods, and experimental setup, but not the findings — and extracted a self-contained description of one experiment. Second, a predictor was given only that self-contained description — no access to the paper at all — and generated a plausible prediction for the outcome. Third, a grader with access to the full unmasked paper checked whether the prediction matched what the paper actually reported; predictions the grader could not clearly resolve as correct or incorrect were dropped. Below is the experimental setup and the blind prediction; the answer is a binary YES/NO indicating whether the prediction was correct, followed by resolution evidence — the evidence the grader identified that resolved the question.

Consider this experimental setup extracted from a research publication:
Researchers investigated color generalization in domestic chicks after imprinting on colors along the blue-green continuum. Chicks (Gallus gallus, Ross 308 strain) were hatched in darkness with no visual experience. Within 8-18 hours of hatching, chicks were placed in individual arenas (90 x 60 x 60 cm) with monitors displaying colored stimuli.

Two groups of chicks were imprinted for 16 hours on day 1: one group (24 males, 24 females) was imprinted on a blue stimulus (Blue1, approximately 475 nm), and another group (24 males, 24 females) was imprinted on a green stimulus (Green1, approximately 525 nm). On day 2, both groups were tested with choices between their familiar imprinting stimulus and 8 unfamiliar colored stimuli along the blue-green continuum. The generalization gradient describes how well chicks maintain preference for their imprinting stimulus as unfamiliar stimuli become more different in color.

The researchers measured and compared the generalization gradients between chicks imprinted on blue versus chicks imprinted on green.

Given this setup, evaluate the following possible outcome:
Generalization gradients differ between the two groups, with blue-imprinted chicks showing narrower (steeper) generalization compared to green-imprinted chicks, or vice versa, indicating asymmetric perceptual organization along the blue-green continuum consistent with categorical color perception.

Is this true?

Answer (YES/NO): NO